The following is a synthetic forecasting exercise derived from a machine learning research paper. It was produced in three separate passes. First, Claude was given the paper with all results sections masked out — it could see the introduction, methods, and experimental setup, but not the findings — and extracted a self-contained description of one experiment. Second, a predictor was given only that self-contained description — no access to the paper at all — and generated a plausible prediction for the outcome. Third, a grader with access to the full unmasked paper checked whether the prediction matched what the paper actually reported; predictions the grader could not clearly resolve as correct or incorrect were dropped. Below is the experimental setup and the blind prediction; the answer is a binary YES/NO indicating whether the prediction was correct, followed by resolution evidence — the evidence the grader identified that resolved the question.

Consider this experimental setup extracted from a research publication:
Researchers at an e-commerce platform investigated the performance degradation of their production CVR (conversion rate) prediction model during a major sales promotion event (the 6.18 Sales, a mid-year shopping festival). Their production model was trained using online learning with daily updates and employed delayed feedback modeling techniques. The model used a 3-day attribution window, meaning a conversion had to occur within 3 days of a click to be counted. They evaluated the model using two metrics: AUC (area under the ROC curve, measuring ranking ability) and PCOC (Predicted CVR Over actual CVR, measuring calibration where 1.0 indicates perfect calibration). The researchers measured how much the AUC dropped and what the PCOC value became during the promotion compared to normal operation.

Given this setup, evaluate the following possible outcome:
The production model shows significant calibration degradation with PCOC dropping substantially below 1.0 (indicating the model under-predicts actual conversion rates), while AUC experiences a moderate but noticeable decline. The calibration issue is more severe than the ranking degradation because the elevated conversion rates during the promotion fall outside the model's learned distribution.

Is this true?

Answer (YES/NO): YES